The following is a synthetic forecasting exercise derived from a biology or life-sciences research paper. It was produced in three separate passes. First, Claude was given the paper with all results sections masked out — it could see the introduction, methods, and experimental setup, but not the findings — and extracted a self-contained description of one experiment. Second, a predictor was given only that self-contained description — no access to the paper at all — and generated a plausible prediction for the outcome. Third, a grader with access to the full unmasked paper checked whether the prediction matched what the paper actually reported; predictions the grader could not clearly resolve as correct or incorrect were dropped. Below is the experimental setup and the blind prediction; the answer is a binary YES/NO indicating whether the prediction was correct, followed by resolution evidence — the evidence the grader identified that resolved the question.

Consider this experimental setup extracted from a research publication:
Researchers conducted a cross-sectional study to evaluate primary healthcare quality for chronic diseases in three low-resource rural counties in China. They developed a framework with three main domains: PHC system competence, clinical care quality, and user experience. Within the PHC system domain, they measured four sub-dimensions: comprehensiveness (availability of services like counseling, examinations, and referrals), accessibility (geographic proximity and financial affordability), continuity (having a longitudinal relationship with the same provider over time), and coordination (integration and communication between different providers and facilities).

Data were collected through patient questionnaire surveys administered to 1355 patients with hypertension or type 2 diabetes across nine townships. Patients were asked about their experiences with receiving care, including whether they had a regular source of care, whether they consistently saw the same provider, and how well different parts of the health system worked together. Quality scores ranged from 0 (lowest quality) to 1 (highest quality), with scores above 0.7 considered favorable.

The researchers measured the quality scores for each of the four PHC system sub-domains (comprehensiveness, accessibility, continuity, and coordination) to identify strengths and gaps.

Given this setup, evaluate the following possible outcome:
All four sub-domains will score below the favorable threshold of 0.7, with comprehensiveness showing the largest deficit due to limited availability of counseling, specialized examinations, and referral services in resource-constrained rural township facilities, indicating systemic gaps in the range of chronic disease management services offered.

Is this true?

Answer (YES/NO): NO